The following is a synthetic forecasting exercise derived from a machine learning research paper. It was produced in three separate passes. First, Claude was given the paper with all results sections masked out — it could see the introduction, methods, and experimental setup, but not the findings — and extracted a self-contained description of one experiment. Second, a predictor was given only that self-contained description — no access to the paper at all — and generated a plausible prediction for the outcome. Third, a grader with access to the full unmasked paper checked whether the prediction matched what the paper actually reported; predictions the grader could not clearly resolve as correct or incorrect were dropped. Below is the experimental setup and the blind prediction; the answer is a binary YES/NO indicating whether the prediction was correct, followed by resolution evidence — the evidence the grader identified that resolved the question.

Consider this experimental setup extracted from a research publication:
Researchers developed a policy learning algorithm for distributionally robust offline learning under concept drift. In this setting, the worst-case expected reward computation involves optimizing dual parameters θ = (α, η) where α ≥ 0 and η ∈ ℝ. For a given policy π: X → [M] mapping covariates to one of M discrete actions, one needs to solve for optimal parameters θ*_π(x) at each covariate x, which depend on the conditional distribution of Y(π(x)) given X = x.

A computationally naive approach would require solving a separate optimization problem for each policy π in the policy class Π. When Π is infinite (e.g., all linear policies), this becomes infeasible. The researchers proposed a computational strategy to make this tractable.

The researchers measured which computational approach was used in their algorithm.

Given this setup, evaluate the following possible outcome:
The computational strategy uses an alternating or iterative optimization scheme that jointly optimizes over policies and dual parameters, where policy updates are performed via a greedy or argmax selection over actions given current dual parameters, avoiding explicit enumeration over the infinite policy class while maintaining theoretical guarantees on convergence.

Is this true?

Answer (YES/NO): NO